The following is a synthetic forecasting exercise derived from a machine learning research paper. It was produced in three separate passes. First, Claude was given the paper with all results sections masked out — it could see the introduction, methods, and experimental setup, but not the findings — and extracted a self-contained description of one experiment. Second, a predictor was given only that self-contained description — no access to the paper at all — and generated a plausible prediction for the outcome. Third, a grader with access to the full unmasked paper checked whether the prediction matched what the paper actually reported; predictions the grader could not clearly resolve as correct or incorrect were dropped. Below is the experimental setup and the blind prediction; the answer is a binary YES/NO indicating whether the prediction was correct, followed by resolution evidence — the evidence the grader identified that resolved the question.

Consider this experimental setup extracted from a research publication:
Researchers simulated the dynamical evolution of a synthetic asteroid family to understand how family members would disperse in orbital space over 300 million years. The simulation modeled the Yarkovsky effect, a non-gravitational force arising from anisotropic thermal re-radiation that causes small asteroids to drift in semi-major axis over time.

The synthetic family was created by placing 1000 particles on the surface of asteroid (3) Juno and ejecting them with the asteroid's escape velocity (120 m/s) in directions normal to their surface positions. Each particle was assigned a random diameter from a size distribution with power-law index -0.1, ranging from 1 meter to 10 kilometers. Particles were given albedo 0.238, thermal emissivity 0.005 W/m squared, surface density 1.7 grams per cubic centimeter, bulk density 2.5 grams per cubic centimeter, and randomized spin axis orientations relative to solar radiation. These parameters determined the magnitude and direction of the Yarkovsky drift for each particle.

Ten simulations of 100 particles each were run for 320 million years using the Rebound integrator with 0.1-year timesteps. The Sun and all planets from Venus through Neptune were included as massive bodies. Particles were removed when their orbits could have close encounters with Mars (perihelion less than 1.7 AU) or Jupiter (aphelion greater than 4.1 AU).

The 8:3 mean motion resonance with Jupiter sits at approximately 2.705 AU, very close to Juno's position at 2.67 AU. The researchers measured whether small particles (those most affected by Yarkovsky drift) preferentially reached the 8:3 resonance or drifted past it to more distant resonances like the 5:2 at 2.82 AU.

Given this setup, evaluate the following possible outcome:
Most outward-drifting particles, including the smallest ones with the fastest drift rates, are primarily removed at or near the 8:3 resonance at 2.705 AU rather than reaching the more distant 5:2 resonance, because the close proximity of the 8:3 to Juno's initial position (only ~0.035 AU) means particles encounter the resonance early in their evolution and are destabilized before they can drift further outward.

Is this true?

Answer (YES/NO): NO